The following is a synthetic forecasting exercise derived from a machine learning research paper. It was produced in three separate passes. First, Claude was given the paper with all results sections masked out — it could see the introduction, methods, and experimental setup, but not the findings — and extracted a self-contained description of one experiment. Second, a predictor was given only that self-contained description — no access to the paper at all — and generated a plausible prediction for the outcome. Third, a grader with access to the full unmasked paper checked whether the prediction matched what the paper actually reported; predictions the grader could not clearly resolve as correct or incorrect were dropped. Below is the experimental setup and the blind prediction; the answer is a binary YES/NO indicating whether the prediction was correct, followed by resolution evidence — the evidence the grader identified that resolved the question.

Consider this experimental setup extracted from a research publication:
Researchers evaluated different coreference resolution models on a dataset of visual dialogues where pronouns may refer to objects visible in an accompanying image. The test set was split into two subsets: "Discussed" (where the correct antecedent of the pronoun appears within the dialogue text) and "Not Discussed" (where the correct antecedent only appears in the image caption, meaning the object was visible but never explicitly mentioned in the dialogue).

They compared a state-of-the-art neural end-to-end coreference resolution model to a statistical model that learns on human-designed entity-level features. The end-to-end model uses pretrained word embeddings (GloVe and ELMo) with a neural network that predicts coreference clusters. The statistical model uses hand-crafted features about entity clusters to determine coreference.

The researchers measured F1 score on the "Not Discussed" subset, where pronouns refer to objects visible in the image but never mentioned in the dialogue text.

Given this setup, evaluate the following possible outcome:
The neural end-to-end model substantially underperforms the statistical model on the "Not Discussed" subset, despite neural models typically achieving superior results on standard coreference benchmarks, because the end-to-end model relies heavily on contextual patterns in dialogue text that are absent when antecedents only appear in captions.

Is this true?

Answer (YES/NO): NO